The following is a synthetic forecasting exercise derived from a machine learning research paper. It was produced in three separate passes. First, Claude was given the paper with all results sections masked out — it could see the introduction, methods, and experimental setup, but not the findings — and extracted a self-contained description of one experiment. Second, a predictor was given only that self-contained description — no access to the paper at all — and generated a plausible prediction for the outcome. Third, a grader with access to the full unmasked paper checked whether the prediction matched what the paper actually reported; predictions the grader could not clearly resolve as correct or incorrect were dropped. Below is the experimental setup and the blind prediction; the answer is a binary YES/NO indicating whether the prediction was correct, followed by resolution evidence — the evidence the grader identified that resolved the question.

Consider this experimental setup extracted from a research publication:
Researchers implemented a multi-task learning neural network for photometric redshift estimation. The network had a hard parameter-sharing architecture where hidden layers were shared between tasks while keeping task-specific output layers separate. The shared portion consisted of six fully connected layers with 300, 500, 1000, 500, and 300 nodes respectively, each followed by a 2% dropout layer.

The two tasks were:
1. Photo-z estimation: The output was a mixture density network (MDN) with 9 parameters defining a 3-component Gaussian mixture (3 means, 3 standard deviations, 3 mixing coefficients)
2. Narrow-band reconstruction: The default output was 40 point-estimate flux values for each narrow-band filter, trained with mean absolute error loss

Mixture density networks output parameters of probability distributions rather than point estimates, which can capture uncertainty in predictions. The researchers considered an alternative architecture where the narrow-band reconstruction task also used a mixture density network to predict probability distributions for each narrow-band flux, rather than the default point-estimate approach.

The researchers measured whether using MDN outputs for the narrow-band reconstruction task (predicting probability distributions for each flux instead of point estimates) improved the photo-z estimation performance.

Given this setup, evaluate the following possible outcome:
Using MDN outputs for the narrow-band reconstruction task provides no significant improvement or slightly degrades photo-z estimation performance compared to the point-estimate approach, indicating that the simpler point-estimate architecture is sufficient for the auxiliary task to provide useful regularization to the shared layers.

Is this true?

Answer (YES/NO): YES